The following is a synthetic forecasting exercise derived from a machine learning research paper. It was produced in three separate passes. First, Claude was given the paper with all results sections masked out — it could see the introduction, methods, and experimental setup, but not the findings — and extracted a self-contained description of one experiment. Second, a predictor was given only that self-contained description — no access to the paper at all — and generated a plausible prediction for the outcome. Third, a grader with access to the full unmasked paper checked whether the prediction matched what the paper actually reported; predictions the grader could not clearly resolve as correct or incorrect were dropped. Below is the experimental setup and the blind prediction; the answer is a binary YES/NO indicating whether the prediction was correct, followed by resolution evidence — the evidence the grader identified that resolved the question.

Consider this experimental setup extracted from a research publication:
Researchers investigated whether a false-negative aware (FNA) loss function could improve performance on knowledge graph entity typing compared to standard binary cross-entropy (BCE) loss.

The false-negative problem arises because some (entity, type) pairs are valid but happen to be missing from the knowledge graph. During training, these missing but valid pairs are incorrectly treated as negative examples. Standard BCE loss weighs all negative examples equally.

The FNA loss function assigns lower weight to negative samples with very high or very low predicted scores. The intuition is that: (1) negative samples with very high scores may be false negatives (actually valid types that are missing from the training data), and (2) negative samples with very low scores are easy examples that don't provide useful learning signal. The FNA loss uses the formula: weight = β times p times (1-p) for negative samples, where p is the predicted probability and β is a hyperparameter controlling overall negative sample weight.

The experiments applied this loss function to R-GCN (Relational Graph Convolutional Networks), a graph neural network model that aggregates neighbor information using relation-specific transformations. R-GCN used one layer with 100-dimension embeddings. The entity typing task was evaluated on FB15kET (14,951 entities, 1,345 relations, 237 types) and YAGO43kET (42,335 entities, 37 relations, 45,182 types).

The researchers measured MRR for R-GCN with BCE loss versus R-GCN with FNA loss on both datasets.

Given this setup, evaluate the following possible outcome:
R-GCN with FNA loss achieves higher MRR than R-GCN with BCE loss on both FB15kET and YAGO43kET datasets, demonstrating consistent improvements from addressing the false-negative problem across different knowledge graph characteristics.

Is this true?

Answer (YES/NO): YES